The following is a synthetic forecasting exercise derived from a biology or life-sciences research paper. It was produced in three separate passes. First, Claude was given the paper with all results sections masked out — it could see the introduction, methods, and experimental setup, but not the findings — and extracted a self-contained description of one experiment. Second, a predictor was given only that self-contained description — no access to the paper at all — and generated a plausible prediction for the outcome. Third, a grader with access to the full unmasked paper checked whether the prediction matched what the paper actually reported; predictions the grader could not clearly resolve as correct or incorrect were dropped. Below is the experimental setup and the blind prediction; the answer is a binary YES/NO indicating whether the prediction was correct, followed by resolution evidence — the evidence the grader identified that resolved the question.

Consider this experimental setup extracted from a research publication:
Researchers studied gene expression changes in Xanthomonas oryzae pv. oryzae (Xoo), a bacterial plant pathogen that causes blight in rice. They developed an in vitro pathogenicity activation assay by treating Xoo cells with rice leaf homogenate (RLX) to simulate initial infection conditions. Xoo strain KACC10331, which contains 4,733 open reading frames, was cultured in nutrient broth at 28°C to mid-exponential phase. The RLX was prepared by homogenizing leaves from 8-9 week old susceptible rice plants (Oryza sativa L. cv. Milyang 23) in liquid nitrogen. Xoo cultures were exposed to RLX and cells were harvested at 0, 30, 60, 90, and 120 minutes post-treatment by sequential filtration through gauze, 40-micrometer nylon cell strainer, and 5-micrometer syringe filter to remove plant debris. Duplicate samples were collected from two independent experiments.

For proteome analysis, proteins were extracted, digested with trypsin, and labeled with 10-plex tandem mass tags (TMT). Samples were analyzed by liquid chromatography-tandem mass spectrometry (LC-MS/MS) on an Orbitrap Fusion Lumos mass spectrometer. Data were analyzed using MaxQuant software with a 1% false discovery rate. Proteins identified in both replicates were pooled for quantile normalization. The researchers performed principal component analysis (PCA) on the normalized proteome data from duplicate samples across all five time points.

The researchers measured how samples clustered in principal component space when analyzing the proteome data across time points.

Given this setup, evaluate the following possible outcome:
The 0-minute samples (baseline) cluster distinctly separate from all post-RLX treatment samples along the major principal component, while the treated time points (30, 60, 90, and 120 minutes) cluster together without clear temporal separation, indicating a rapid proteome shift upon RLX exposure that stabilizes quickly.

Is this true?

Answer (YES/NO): NO